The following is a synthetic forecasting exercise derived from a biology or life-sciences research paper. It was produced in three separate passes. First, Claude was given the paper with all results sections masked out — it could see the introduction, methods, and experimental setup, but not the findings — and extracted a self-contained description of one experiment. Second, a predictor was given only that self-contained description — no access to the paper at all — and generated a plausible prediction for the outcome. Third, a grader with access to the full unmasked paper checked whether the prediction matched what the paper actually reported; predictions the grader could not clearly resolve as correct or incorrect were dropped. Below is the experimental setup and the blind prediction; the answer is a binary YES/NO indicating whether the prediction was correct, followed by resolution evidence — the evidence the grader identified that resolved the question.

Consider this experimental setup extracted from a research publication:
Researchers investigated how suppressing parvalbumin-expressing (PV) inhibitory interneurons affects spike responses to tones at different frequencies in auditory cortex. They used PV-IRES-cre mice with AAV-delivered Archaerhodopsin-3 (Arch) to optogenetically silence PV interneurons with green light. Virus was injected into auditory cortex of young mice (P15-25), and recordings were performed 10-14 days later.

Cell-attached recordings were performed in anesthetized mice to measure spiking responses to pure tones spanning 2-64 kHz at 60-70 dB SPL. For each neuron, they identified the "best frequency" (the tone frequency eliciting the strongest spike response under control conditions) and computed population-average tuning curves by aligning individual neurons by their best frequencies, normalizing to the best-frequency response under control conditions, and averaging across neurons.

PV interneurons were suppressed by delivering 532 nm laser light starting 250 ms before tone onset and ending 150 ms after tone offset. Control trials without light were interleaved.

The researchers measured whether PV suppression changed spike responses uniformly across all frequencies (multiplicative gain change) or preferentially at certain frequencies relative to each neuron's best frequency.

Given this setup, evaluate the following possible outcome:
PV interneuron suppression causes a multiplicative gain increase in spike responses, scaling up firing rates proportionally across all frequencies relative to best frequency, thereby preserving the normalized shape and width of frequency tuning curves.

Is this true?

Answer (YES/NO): NO